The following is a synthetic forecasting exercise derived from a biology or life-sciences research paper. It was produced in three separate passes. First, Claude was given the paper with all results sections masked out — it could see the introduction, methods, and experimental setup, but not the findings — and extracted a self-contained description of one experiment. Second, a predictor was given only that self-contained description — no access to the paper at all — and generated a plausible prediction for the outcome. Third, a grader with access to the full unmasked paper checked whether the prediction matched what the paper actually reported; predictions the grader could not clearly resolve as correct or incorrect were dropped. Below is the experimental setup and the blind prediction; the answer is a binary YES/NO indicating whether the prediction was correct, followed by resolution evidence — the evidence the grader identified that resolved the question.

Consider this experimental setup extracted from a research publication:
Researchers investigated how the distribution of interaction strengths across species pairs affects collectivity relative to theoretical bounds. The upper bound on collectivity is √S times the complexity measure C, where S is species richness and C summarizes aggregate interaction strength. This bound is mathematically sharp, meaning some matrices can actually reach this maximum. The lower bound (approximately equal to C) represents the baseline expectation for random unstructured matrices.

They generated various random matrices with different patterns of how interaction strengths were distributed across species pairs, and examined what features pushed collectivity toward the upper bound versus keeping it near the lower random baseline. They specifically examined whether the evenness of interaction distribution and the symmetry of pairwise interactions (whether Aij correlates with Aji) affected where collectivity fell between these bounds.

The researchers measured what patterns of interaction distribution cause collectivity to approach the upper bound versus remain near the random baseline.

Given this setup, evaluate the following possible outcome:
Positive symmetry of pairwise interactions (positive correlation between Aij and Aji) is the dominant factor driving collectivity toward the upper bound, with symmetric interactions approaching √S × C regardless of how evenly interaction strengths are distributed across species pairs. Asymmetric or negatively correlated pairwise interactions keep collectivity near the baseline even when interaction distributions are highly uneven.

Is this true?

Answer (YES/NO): NO